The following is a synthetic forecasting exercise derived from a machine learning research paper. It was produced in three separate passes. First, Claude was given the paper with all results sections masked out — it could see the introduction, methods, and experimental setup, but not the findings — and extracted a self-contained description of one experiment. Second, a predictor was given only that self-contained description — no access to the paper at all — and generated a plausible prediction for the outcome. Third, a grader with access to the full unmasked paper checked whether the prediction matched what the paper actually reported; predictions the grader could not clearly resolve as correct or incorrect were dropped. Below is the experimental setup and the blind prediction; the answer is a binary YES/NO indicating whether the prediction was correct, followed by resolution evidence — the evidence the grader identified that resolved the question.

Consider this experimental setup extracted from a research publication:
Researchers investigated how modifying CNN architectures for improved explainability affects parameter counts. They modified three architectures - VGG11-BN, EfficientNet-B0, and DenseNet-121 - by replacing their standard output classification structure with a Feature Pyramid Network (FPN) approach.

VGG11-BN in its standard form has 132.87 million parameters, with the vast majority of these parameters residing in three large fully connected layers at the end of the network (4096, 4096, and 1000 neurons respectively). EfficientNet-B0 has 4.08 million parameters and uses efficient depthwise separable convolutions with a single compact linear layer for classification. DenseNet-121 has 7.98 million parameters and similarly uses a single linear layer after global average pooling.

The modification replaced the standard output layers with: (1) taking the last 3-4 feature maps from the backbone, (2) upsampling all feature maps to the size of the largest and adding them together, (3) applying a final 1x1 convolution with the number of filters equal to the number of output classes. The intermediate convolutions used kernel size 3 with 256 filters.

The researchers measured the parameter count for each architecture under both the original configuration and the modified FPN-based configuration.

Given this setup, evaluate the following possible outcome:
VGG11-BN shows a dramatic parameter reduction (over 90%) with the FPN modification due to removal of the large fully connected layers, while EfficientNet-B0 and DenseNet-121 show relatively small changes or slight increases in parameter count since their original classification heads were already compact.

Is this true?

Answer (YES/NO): YES